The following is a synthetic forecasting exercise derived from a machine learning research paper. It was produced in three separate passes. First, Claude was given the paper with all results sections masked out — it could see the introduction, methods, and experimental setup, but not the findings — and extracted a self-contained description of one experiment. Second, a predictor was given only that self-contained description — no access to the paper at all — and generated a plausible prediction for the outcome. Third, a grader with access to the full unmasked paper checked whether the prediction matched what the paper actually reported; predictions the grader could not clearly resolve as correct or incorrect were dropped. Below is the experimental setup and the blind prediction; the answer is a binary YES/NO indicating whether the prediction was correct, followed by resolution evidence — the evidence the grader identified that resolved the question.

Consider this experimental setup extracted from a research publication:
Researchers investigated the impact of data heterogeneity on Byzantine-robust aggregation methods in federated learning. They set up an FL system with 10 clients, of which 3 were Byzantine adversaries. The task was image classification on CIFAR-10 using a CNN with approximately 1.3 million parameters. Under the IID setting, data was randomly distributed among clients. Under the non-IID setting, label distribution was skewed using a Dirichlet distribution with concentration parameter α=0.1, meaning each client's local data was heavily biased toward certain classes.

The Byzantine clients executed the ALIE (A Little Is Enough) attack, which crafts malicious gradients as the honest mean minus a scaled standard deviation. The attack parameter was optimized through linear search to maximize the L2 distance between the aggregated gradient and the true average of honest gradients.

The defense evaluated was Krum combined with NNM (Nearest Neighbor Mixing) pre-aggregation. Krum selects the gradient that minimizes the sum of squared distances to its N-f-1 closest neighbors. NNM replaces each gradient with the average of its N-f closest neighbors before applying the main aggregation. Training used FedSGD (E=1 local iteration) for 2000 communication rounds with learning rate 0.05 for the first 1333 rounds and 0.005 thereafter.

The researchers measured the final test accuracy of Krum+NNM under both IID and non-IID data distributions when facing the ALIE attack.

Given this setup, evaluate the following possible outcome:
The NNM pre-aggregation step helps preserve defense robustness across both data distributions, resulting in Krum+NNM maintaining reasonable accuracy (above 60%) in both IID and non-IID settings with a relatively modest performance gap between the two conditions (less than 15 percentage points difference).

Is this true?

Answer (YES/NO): NO